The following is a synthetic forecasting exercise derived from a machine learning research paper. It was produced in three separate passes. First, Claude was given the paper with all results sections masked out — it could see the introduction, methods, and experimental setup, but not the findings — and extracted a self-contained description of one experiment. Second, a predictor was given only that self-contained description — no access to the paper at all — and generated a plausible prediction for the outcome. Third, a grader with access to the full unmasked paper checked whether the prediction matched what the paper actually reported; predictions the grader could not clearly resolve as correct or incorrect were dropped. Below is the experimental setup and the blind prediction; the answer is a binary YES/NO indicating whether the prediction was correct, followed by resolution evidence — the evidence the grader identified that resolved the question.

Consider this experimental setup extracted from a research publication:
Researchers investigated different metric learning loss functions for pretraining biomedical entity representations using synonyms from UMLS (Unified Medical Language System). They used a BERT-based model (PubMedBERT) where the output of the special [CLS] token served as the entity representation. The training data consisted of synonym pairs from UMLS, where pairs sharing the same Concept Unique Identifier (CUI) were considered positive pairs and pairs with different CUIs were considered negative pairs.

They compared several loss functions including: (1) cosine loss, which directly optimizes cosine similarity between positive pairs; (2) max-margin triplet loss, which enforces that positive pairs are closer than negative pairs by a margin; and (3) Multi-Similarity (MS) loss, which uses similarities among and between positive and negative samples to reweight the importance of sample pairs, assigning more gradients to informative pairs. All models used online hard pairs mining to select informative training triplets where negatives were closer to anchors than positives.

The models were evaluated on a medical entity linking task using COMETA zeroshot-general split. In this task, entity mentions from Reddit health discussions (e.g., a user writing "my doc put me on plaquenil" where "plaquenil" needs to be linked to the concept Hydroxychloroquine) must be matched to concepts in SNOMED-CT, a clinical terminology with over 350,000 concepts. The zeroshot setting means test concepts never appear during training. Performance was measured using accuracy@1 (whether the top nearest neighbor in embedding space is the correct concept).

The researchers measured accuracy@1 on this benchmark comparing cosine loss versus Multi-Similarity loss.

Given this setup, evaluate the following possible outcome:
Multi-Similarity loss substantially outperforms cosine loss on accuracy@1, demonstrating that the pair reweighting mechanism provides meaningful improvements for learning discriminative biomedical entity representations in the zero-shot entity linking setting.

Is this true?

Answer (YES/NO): YES